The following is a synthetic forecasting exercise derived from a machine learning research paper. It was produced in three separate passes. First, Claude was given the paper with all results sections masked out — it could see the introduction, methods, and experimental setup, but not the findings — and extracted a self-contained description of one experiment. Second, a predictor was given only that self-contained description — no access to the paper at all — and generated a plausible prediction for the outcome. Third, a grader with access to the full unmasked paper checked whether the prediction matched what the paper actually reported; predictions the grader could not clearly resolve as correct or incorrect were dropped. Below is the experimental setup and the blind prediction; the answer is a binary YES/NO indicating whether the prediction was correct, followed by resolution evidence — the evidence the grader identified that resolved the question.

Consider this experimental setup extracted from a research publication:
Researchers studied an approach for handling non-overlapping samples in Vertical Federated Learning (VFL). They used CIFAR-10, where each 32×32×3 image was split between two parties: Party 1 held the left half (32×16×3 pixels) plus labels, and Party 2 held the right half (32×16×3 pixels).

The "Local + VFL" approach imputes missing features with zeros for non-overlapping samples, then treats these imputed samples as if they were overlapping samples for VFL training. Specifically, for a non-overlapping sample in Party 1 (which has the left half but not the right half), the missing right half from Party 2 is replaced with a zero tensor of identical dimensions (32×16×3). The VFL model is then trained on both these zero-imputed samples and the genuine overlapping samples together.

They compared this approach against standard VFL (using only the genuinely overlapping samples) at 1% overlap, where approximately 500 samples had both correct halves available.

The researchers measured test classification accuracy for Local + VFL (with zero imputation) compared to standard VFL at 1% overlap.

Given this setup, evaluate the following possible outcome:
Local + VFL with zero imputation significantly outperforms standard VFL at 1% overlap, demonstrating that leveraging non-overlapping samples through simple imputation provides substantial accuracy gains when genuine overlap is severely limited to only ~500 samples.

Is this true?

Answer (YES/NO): YES